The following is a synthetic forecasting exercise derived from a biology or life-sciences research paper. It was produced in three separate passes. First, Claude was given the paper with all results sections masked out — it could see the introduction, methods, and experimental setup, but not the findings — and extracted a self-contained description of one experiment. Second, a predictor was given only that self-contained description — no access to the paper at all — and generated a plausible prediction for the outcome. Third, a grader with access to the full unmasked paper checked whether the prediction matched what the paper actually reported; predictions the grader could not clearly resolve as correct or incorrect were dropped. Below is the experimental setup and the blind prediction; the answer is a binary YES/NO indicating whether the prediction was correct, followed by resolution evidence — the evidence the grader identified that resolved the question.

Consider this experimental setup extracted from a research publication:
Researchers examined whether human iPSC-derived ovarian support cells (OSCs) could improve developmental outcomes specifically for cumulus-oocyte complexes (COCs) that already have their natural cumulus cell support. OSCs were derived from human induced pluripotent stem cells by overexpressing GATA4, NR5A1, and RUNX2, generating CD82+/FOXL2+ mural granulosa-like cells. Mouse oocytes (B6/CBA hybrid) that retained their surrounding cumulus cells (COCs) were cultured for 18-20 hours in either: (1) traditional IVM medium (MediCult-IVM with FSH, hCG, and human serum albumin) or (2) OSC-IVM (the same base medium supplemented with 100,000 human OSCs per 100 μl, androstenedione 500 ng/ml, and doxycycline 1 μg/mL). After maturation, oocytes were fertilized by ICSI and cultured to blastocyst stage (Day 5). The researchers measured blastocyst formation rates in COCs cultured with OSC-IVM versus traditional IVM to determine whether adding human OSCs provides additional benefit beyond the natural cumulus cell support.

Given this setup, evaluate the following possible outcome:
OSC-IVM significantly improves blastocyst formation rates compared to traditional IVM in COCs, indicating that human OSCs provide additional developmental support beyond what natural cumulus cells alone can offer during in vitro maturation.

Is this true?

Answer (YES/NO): YES